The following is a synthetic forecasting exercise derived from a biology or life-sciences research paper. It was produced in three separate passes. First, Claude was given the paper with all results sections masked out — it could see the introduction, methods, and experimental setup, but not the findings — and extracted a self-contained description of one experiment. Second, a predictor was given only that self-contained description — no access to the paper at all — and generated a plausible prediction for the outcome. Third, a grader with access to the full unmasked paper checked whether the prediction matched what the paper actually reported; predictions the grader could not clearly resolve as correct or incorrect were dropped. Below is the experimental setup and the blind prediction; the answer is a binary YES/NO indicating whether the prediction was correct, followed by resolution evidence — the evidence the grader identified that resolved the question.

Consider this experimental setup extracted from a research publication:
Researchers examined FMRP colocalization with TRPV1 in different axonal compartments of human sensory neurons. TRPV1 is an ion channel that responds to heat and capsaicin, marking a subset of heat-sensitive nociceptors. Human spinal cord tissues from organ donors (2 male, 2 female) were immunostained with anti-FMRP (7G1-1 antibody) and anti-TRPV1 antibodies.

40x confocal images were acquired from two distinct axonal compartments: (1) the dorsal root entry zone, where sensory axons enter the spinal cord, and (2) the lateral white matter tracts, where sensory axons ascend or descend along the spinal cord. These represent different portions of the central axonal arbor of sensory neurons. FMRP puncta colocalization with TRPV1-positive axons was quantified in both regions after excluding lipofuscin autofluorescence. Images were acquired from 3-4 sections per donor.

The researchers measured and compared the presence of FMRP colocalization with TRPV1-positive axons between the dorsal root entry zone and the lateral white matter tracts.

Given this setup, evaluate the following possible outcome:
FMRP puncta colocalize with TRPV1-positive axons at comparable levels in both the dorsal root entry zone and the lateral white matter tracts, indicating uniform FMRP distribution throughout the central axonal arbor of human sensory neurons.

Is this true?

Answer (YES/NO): NO